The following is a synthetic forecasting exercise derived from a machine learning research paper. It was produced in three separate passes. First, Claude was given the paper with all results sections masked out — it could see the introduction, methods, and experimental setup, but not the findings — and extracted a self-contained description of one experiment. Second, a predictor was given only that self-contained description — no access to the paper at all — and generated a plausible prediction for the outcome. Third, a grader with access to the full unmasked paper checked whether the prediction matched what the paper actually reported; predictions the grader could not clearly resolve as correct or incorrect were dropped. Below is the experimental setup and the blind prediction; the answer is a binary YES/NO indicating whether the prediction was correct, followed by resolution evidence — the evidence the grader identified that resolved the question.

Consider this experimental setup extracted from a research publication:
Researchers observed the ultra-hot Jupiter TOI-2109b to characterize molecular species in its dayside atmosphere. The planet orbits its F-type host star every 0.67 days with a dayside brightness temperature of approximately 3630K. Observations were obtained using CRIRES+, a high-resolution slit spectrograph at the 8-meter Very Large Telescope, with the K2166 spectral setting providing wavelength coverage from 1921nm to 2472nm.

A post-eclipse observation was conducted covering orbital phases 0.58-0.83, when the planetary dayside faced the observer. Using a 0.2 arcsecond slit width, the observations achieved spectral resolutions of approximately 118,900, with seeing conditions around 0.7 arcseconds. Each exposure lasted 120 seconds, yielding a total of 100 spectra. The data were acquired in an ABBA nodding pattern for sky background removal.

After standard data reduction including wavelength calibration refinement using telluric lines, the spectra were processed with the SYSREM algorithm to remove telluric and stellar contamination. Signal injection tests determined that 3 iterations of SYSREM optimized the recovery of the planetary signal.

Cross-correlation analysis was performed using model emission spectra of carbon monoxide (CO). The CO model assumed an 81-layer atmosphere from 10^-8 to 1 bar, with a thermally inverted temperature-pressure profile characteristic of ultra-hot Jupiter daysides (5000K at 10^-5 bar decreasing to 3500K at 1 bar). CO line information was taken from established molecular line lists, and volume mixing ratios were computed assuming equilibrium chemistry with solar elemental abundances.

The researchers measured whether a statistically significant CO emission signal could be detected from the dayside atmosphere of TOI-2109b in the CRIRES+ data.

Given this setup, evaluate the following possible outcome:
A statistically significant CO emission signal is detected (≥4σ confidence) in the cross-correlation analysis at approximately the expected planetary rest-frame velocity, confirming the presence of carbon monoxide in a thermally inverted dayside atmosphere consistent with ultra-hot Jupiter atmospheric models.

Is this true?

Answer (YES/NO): YES